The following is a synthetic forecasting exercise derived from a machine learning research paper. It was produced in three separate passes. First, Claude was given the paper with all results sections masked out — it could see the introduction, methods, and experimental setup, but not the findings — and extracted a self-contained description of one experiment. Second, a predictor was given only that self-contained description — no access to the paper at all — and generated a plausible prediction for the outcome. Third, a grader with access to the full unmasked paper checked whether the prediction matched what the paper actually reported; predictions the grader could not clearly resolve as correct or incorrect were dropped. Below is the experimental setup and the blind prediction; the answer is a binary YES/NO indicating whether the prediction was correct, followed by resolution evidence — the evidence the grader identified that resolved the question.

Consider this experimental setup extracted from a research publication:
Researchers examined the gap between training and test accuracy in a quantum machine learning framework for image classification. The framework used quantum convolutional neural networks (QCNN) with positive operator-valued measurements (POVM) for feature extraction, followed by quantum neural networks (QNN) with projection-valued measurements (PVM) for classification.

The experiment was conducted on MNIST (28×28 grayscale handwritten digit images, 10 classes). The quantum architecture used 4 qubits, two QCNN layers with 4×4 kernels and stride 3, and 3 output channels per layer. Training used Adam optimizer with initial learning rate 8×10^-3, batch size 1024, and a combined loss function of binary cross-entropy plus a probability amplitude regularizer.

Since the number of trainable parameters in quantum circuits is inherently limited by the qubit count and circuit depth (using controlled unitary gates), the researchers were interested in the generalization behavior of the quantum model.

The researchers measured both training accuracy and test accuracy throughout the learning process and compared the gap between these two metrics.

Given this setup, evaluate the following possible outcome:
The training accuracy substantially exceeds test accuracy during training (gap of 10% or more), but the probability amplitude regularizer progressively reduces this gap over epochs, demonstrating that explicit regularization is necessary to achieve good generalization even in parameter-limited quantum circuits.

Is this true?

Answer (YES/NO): NO